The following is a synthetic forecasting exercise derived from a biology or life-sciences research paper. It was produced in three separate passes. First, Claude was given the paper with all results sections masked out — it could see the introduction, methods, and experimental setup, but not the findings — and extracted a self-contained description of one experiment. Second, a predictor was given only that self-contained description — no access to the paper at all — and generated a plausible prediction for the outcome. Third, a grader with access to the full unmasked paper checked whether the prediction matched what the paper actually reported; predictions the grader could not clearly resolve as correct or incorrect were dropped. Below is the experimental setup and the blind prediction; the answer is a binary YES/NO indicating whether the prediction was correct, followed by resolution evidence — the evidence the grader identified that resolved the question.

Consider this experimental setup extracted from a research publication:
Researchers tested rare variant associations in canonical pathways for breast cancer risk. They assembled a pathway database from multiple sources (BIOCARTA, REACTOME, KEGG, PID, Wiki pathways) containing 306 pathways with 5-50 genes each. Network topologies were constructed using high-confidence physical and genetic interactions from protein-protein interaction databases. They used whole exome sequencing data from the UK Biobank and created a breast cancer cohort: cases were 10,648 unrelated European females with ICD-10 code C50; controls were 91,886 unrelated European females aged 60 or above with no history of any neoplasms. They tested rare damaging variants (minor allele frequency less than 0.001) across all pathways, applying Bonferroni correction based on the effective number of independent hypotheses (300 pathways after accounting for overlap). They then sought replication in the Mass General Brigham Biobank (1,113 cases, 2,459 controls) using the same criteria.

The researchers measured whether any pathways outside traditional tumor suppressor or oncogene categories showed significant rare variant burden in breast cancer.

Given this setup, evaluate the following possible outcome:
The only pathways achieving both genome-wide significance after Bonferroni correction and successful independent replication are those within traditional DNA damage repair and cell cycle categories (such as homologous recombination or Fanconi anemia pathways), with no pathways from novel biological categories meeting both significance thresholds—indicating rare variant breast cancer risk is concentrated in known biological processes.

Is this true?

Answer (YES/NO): NO